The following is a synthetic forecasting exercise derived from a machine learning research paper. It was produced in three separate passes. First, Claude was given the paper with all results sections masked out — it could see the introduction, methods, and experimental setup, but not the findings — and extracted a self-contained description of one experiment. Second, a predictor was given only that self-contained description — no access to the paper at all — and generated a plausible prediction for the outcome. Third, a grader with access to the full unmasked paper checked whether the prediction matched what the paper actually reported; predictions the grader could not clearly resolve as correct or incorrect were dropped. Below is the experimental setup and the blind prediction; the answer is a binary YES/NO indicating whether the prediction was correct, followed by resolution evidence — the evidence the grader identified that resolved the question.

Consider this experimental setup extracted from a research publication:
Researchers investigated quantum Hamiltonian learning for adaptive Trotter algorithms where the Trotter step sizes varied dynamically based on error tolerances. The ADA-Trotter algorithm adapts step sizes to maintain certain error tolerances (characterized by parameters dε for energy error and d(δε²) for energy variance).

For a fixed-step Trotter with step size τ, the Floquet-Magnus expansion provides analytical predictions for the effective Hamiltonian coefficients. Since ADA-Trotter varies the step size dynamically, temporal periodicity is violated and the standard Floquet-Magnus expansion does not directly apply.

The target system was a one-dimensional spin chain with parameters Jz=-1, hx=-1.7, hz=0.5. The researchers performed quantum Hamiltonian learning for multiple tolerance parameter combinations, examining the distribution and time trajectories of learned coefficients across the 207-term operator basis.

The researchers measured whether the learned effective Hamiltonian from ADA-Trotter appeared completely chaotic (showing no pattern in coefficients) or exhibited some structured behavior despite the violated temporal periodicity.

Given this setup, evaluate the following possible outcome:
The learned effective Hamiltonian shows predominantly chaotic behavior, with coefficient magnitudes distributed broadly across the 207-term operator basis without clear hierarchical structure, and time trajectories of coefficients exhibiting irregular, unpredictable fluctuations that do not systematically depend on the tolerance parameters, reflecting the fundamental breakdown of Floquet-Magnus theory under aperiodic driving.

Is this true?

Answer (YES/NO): NO